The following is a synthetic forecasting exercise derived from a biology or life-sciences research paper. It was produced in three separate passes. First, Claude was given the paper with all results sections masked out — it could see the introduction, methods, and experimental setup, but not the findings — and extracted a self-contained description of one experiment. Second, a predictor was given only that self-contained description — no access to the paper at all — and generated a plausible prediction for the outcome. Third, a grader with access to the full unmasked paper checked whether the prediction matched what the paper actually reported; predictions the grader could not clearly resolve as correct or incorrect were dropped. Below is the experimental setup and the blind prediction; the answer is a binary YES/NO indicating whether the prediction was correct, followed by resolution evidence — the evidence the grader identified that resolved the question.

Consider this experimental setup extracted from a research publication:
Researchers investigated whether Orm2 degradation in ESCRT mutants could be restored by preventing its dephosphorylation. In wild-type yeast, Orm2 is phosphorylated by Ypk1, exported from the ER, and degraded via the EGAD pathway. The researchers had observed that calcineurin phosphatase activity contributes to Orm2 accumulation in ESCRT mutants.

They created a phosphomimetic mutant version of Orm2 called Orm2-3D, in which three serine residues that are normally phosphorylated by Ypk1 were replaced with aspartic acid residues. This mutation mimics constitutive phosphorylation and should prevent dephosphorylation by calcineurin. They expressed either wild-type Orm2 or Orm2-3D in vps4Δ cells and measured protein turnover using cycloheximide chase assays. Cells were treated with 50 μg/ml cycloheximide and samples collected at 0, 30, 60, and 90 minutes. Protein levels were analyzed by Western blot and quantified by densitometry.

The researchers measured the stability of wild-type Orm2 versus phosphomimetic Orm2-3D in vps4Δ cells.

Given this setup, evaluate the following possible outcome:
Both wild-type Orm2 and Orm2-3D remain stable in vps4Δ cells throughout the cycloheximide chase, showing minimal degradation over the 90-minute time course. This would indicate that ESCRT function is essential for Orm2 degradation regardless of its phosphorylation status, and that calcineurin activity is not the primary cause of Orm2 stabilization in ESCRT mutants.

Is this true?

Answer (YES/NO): NO